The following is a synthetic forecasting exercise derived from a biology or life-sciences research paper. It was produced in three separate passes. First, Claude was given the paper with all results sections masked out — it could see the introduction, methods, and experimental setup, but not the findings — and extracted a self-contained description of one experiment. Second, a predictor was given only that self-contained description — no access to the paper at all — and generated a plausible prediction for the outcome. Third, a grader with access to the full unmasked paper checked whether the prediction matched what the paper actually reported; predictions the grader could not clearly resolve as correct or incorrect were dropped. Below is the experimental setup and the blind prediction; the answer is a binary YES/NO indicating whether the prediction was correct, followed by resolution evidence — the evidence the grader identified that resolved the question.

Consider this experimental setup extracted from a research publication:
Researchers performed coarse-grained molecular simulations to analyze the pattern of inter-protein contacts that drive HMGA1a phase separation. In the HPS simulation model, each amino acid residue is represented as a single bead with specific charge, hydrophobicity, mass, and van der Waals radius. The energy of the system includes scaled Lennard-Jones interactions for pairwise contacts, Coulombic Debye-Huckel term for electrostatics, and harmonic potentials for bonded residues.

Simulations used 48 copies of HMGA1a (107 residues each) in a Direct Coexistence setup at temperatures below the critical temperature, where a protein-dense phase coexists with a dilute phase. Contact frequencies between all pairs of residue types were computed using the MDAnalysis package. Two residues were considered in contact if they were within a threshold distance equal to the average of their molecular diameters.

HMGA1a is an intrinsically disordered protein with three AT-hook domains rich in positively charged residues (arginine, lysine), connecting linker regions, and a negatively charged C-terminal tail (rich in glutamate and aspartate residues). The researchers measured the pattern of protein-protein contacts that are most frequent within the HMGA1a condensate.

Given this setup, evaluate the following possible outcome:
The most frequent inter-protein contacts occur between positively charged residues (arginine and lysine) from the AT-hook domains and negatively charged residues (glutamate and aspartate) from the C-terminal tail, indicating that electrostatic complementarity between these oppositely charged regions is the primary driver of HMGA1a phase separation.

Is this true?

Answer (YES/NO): NO